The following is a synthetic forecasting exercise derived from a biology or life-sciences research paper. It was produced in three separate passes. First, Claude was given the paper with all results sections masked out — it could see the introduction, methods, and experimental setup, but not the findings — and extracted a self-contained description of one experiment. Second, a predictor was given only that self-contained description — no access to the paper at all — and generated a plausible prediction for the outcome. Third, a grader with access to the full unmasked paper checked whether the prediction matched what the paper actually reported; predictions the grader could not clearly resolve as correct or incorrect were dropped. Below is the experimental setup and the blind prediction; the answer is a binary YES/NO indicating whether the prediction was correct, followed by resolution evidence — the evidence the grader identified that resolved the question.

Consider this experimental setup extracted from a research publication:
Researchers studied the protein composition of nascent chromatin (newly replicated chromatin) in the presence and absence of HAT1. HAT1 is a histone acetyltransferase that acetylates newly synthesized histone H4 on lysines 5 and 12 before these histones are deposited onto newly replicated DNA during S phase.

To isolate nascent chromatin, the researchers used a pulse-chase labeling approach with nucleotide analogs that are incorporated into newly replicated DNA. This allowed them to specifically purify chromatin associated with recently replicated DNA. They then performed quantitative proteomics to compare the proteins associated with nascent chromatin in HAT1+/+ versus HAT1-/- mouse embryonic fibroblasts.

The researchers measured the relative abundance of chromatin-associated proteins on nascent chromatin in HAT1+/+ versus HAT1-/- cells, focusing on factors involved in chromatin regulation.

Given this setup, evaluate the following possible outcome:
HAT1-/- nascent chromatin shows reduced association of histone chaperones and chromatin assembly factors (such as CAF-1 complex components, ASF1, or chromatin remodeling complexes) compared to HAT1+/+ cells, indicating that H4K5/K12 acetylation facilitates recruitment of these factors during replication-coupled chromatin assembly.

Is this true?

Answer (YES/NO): NO